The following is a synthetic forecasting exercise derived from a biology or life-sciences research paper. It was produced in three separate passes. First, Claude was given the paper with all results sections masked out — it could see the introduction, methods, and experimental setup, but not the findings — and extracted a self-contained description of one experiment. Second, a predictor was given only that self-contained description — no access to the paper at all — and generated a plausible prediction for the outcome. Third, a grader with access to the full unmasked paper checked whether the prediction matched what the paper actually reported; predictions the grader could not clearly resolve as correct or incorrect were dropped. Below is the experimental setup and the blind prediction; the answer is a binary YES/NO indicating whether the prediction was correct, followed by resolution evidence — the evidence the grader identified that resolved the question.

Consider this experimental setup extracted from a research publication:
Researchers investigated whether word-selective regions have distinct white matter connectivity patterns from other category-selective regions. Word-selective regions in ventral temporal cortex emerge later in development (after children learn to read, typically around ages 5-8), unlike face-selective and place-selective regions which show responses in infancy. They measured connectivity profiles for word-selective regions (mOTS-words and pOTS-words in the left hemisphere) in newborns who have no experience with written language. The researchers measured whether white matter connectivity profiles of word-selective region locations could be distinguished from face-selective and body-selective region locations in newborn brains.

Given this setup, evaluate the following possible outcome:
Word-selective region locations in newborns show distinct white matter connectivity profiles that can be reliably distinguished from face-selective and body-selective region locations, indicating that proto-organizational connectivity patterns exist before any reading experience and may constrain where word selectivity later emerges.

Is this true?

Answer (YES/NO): NO